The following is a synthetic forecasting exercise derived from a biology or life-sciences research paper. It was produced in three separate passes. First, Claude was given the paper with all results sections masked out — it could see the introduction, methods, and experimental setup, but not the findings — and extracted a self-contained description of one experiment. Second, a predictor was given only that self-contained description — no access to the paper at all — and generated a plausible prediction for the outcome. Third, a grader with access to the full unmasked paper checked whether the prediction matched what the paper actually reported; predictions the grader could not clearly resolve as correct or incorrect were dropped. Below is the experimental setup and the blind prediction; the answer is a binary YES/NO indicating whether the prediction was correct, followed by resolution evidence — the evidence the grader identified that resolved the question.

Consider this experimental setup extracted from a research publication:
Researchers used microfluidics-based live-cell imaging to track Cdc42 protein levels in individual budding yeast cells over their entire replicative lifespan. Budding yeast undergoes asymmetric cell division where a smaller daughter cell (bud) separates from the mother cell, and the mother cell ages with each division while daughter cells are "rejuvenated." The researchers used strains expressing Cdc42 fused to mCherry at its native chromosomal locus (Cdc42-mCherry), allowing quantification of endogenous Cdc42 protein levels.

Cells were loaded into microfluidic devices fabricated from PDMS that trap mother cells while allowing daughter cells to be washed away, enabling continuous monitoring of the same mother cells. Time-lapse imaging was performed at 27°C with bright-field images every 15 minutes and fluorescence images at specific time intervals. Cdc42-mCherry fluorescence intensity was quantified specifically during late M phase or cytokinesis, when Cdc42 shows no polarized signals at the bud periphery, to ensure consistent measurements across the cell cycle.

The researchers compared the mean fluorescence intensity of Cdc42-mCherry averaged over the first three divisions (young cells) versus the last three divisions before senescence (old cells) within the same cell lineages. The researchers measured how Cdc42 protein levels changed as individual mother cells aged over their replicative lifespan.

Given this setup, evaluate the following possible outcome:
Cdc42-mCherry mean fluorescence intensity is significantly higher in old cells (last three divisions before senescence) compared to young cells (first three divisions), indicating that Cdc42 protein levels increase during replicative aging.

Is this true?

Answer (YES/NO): YES